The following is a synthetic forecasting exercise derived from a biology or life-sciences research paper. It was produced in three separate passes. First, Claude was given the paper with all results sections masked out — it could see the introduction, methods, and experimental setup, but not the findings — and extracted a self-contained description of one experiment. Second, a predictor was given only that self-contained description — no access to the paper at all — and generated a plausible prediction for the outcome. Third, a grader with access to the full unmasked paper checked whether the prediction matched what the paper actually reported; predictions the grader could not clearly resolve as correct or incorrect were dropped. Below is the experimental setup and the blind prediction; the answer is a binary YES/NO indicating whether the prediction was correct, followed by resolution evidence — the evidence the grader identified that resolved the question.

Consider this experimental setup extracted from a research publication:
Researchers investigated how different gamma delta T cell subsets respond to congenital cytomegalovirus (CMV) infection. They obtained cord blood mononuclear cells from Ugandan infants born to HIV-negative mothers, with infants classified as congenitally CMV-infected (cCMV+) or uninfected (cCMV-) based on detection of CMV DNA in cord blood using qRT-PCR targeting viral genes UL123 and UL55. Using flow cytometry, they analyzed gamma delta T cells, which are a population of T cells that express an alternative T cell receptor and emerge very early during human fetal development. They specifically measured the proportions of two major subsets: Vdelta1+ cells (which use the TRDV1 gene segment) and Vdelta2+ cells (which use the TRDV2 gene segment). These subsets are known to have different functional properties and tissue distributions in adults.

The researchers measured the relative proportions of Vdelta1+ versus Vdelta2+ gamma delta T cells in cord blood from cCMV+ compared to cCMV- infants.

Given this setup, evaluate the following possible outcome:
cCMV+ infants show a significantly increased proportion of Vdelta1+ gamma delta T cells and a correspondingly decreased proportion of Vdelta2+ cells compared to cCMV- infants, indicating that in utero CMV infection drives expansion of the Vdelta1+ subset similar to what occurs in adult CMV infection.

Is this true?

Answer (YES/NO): NO